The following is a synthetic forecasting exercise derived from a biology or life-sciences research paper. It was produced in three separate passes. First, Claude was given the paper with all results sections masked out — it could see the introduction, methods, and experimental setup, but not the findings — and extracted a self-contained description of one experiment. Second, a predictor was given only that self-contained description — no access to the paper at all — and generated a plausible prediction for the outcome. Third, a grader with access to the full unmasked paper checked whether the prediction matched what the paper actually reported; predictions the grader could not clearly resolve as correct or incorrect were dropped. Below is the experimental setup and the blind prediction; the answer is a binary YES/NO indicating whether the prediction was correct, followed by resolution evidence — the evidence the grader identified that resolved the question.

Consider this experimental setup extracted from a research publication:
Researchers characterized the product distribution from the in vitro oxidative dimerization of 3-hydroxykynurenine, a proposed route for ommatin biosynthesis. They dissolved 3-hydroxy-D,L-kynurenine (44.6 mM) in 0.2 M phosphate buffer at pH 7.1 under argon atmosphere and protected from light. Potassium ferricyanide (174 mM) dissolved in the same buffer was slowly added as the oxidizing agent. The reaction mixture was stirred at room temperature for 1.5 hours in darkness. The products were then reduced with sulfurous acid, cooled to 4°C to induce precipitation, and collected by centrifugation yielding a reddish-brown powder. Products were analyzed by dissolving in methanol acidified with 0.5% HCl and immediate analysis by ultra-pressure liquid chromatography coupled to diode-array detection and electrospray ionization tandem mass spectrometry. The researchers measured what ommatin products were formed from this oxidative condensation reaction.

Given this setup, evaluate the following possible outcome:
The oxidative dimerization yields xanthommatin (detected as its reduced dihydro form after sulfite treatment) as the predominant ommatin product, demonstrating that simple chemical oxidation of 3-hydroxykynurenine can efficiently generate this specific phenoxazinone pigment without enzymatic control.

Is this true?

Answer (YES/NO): NO